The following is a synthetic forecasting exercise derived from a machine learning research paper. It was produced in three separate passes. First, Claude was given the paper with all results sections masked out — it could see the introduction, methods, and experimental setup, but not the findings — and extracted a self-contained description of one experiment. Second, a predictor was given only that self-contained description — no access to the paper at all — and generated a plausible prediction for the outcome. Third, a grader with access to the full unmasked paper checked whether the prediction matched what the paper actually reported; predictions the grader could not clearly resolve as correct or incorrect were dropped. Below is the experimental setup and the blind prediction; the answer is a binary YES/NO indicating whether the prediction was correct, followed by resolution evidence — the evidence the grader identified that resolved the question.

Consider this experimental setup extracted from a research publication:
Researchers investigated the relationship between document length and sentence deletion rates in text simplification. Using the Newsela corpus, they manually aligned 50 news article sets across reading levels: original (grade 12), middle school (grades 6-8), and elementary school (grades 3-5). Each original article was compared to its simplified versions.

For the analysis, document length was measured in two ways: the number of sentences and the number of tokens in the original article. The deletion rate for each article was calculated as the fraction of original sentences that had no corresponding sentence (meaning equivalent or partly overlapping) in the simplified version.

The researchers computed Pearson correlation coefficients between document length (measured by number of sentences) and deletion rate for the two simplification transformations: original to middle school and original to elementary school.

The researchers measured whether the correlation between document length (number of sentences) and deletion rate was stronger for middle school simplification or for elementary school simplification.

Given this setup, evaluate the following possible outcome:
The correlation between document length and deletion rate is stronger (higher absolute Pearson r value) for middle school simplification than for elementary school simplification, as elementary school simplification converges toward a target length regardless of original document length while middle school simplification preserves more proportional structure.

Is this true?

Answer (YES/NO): YES